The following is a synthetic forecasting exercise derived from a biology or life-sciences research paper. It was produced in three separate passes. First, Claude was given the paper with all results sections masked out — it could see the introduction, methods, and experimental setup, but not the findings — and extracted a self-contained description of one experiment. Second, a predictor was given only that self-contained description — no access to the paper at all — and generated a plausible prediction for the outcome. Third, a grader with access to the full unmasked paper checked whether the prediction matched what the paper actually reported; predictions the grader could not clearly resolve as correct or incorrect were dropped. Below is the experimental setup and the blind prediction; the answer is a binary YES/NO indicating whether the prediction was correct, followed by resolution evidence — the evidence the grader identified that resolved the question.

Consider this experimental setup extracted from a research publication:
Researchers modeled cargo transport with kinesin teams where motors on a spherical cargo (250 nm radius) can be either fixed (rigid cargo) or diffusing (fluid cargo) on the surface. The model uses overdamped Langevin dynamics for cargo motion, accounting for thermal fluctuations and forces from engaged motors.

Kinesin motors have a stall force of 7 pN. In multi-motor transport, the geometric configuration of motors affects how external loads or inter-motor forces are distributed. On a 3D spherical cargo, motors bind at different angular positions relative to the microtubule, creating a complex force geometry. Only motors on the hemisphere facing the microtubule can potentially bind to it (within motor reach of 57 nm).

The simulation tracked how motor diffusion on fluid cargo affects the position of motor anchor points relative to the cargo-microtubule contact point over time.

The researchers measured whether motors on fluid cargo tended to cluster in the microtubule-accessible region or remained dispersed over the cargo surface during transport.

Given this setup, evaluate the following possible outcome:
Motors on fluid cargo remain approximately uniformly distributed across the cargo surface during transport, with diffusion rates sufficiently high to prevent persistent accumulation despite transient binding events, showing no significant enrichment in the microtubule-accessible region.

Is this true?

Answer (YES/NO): NO